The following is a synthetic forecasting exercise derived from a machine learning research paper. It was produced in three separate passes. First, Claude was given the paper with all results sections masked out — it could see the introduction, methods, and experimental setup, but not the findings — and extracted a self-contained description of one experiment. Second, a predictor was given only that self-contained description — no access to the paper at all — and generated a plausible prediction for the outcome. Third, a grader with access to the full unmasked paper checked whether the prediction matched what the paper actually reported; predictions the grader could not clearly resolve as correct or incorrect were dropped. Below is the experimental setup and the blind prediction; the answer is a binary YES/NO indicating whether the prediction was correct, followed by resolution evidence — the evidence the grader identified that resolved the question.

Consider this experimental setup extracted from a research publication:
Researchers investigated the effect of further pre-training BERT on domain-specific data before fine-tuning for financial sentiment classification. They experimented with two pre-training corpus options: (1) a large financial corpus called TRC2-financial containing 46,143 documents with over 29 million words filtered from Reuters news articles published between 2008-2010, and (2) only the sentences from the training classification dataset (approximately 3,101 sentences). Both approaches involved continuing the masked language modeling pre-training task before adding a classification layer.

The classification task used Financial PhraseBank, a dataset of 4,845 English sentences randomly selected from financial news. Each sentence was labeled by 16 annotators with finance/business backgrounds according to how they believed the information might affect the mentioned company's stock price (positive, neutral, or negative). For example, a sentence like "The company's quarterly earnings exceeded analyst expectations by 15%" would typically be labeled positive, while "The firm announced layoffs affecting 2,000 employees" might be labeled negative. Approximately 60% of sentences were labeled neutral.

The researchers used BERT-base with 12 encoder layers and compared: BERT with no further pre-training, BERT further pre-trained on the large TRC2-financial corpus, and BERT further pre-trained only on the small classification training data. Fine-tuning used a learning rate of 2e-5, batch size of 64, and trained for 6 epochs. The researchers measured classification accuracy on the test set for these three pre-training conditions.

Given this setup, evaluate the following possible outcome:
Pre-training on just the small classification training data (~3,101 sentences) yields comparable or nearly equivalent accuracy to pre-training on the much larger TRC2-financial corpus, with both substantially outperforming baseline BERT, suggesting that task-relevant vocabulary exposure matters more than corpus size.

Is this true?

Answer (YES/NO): NO